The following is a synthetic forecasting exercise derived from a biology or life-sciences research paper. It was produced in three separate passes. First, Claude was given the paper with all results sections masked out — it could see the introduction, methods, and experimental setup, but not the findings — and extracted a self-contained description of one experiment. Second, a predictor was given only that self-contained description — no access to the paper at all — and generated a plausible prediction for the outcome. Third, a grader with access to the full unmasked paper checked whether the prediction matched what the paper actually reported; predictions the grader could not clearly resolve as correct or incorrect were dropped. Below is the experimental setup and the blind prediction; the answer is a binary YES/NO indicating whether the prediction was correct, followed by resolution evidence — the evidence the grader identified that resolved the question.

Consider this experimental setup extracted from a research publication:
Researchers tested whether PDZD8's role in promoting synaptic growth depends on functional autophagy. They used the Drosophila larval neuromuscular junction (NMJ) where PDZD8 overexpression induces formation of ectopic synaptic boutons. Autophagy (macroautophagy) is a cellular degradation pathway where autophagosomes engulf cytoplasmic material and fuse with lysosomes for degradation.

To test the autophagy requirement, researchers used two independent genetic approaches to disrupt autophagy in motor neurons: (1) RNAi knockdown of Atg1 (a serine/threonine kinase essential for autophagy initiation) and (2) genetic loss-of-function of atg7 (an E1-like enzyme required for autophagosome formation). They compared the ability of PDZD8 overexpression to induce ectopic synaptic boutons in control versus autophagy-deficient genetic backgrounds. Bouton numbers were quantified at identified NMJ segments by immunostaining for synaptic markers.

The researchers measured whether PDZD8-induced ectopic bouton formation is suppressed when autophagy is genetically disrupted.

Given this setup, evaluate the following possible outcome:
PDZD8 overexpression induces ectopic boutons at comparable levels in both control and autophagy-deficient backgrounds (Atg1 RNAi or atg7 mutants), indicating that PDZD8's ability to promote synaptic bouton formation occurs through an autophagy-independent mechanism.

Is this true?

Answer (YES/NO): NO